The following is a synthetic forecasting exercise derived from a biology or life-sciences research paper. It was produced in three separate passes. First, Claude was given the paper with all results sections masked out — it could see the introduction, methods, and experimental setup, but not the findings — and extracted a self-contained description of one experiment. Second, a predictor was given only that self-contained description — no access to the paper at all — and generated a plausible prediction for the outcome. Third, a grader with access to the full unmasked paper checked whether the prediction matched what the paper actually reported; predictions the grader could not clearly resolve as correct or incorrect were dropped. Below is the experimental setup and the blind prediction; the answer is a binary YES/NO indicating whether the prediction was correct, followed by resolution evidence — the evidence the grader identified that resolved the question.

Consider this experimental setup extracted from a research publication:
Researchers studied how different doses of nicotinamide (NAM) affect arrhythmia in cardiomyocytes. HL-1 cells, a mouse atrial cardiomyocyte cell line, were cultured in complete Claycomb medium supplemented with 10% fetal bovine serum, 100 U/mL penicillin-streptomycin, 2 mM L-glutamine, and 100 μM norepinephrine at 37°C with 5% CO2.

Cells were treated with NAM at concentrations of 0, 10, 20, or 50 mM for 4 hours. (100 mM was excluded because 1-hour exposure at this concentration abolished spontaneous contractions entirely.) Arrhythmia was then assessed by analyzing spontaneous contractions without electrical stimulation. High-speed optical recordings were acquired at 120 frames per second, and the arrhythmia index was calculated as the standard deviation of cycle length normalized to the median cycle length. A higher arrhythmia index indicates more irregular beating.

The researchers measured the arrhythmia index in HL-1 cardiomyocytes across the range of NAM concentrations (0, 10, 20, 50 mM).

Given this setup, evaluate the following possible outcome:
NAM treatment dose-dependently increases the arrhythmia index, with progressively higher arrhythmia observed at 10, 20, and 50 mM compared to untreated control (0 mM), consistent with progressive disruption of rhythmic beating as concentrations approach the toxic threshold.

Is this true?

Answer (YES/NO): NO